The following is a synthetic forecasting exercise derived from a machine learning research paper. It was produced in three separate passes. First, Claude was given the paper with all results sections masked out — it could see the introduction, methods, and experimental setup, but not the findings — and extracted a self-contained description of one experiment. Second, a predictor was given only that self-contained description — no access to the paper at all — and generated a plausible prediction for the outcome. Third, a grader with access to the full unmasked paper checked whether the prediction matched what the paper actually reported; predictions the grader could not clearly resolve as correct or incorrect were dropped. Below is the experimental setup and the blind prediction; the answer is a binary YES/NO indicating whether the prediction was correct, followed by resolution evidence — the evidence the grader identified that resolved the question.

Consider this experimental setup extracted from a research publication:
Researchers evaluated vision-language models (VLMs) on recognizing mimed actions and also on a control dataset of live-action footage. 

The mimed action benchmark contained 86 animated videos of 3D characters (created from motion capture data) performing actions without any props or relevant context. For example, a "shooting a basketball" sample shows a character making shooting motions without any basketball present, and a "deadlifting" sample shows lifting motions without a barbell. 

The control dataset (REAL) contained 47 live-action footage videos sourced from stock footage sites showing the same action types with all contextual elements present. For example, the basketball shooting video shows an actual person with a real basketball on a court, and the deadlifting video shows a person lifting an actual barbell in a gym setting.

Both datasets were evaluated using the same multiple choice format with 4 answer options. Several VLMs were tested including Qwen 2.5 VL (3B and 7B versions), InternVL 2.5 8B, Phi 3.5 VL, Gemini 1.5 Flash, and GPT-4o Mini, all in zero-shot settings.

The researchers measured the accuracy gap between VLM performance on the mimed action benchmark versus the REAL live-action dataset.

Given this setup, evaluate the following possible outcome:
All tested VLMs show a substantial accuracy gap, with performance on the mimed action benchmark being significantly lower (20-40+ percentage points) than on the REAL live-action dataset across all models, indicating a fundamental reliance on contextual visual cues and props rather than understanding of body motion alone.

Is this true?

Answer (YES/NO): YES